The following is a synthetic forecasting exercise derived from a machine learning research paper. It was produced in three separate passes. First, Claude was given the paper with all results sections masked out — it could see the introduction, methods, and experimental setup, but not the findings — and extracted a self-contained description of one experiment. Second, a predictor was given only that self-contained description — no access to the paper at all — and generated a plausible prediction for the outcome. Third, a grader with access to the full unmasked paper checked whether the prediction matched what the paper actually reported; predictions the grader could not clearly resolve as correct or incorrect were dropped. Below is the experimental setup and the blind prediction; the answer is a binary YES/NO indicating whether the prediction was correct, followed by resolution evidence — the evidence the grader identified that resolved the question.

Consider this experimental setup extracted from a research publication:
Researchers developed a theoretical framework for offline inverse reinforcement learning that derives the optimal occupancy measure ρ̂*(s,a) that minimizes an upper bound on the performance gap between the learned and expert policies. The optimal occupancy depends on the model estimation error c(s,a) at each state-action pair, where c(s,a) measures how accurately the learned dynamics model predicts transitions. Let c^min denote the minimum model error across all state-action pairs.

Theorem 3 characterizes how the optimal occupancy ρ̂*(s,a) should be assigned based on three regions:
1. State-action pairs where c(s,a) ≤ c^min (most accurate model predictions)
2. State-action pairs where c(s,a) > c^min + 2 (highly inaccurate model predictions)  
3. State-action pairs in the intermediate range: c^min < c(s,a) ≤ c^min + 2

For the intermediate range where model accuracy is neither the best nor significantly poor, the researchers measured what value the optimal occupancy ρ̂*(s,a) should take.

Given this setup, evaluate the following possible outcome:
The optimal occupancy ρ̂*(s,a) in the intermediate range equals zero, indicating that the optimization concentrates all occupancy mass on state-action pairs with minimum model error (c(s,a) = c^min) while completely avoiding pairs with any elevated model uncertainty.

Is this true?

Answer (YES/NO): NO